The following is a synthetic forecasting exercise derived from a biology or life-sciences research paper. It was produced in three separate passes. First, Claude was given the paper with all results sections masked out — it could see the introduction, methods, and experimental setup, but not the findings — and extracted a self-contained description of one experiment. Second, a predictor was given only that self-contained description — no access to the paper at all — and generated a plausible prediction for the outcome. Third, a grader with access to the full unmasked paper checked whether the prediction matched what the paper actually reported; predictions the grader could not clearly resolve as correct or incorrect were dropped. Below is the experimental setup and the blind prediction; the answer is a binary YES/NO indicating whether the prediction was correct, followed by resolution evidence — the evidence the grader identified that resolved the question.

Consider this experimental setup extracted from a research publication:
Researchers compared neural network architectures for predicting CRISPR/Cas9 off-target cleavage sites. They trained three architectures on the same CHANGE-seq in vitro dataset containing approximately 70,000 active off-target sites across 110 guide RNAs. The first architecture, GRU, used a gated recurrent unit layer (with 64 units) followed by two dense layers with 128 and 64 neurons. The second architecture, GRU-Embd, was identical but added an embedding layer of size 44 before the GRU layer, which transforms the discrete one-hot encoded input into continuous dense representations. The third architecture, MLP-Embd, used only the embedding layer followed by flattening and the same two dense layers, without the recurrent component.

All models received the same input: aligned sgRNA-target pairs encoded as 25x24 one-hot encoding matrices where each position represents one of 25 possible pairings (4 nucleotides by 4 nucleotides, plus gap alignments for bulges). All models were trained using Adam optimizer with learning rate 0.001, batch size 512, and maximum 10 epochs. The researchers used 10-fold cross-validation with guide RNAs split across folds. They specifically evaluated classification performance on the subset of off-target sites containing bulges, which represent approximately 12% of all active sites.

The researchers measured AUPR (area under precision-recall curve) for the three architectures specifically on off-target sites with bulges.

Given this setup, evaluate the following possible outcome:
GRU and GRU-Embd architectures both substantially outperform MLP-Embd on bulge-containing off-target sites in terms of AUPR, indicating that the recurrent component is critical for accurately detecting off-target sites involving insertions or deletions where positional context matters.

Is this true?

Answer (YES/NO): NO